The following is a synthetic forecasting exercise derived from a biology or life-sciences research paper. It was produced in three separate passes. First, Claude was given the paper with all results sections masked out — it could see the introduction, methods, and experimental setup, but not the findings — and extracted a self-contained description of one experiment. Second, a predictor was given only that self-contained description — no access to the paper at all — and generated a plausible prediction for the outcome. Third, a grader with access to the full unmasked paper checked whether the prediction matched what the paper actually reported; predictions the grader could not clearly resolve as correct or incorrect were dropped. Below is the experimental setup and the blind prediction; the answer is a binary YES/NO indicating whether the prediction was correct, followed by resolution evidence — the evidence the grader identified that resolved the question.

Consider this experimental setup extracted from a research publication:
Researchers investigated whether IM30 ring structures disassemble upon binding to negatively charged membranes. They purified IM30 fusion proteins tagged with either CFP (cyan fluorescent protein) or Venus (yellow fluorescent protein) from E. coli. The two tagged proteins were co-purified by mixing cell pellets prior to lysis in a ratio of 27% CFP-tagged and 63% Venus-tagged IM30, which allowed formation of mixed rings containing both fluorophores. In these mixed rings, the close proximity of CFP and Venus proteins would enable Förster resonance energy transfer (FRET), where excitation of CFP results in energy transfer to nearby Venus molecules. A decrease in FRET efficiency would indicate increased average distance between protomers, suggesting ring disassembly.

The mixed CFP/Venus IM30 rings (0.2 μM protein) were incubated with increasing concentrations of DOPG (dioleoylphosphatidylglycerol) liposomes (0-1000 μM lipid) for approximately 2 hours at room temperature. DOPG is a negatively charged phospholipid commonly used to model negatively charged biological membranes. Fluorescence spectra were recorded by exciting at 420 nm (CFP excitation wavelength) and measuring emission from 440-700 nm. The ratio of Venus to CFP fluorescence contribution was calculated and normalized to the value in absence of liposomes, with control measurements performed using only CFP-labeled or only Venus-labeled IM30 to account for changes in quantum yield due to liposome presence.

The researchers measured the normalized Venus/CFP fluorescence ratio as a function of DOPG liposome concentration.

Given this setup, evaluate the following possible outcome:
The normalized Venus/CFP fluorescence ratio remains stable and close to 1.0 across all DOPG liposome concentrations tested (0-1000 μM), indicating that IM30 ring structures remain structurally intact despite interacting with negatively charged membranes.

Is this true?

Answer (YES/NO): NO